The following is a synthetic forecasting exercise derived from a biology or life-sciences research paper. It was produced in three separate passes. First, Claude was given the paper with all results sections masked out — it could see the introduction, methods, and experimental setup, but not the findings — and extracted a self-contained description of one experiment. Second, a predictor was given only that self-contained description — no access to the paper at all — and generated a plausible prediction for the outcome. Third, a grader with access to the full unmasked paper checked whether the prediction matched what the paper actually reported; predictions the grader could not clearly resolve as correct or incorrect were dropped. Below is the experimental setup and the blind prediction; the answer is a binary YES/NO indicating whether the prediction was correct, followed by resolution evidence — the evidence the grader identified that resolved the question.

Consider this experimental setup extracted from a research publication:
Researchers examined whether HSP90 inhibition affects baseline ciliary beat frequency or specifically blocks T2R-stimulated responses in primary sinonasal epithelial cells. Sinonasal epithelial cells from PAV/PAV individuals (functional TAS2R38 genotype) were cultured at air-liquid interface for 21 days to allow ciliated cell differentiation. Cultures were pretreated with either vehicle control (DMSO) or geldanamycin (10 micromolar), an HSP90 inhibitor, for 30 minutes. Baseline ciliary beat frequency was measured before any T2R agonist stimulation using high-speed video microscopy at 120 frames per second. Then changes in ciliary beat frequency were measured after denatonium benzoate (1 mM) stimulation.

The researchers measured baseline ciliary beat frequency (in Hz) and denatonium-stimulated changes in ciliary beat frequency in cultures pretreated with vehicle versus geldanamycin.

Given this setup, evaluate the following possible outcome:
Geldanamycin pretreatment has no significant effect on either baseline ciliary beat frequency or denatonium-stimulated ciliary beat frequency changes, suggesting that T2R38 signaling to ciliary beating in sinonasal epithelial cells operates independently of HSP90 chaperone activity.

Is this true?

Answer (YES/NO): NO